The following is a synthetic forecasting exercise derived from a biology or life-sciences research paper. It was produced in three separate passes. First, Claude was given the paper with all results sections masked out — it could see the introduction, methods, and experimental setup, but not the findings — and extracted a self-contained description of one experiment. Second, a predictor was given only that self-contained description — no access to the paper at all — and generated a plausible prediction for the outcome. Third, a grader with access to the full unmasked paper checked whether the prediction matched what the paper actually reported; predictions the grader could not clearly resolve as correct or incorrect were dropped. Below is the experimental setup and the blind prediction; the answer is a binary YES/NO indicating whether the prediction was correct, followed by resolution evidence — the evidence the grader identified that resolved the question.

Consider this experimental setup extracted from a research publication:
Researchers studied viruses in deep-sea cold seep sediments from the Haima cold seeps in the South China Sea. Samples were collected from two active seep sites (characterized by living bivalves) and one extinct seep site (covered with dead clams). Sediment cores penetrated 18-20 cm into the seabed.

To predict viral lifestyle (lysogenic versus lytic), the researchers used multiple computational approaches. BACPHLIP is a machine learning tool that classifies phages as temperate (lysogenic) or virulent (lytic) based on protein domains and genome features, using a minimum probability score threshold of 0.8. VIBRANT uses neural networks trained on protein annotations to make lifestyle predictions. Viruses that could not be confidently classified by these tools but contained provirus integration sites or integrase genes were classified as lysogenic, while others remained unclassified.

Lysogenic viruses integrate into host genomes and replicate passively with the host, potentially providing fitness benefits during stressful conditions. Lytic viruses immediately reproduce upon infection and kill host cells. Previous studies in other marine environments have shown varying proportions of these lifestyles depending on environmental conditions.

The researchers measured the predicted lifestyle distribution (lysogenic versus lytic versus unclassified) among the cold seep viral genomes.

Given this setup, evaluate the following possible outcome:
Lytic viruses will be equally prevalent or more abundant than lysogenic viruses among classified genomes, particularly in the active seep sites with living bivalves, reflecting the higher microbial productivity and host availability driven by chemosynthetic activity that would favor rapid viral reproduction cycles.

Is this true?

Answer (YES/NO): YES